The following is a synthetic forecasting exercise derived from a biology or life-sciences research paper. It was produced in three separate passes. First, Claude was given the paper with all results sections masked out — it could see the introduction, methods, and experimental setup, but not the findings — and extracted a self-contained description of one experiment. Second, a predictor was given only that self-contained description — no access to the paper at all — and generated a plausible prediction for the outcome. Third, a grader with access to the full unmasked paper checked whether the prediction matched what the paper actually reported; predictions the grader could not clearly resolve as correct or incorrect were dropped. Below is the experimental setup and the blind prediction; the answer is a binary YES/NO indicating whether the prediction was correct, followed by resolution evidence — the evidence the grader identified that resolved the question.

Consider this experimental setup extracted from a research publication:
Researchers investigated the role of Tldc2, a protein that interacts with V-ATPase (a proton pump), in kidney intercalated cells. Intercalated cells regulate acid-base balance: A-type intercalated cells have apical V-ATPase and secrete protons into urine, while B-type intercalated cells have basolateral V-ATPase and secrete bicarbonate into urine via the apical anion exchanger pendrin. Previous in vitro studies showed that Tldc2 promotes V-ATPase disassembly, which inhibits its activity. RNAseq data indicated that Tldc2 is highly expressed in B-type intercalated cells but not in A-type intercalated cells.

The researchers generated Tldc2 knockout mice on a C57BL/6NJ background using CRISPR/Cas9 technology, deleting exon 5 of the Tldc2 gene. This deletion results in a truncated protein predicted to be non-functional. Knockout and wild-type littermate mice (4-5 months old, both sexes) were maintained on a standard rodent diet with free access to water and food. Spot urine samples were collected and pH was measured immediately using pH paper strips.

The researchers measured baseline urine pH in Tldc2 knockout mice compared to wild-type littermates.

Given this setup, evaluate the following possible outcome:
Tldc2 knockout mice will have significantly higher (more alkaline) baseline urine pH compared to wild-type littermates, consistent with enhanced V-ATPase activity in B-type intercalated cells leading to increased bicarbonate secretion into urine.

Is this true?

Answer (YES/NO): NO